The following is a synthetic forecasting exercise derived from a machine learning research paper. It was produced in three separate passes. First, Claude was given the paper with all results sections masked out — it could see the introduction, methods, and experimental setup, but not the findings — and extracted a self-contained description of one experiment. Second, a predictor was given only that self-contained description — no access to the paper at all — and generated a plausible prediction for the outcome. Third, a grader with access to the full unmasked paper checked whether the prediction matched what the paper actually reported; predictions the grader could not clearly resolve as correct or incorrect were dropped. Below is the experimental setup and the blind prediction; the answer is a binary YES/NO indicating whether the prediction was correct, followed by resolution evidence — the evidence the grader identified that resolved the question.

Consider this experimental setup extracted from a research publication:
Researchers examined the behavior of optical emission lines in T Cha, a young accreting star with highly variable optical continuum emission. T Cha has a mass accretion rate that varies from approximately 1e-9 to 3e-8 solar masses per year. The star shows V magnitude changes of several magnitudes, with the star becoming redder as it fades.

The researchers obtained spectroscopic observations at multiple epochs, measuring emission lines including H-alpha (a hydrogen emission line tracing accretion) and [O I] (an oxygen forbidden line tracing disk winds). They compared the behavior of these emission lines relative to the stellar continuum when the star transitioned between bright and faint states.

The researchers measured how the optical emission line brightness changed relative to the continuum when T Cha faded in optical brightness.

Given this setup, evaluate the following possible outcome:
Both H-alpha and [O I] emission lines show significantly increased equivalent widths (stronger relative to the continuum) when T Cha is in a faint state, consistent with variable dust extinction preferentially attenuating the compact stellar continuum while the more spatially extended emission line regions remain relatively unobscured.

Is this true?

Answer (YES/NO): YES